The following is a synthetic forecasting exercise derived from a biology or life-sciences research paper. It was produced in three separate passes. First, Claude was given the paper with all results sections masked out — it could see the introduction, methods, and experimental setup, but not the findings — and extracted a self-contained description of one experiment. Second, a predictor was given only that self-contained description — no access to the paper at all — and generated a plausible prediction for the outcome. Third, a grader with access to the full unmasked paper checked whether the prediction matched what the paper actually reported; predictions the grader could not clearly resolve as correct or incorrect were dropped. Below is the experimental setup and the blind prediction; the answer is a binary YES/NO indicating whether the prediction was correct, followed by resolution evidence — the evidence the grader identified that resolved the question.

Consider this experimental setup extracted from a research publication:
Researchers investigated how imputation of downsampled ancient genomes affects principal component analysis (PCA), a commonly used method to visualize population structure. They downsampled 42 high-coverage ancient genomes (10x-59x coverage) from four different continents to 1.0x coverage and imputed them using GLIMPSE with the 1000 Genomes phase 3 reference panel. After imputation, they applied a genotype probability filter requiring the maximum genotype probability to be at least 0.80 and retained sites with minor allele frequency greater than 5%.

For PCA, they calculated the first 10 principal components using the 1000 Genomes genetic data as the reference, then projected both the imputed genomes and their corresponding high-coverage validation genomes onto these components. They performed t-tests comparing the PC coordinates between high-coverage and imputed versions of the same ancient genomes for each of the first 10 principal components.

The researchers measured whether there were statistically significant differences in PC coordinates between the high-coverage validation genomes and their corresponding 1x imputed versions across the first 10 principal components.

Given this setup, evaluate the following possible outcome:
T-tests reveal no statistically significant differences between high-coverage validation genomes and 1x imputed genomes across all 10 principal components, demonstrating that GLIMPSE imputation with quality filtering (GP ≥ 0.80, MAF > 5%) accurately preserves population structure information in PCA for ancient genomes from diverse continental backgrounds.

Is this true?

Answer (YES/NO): YES